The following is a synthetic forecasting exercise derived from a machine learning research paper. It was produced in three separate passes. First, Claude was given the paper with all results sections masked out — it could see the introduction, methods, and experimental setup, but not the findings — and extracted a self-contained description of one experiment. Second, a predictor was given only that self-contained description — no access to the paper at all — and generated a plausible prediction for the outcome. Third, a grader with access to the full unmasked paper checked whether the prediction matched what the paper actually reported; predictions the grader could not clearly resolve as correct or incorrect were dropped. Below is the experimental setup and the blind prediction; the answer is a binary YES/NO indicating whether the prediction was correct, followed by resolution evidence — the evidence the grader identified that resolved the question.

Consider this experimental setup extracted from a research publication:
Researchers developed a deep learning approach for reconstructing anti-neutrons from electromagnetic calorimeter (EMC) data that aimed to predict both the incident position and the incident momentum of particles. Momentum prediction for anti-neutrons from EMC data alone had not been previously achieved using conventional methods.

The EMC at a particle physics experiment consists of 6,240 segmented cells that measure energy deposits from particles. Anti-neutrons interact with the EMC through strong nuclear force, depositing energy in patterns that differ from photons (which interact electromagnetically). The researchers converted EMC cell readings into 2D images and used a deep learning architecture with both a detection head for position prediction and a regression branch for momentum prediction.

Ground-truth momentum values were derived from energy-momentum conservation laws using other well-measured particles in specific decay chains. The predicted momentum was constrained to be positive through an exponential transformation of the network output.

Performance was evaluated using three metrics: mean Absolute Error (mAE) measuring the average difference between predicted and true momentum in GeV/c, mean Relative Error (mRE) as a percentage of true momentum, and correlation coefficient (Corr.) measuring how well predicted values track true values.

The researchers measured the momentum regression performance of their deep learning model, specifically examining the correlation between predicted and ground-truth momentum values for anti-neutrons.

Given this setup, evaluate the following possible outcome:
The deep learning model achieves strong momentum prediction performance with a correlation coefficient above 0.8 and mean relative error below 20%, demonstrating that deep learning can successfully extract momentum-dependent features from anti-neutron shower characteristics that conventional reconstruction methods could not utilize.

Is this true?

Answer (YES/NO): NO